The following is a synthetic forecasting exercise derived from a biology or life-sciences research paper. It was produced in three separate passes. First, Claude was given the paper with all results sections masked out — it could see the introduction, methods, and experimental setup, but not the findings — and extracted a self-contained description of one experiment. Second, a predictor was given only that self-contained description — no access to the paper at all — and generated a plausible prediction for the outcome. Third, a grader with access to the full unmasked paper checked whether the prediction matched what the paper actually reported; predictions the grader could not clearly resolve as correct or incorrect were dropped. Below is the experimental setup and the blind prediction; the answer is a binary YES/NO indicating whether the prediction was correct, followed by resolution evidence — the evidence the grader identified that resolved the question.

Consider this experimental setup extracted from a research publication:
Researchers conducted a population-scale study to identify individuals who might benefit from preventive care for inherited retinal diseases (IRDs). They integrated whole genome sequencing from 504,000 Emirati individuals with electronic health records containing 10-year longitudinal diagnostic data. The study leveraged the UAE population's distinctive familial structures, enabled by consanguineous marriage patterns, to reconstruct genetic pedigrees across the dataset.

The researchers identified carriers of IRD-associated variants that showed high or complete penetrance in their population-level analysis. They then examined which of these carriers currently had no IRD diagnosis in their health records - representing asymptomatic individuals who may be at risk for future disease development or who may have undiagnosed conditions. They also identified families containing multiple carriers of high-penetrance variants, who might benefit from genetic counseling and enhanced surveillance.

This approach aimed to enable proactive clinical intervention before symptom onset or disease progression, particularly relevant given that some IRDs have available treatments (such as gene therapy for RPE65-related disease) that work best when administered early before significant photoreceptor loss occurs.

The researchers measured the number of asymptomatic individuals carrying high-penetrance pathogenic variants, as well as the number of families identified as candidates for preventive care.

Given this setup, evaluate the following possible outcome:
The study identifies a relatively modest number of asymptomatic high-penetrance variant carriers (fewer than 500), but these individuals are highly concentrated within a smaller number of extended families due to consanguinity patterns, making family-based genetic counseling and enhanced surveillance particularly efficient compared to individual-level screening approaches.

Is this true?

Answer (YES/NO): YES